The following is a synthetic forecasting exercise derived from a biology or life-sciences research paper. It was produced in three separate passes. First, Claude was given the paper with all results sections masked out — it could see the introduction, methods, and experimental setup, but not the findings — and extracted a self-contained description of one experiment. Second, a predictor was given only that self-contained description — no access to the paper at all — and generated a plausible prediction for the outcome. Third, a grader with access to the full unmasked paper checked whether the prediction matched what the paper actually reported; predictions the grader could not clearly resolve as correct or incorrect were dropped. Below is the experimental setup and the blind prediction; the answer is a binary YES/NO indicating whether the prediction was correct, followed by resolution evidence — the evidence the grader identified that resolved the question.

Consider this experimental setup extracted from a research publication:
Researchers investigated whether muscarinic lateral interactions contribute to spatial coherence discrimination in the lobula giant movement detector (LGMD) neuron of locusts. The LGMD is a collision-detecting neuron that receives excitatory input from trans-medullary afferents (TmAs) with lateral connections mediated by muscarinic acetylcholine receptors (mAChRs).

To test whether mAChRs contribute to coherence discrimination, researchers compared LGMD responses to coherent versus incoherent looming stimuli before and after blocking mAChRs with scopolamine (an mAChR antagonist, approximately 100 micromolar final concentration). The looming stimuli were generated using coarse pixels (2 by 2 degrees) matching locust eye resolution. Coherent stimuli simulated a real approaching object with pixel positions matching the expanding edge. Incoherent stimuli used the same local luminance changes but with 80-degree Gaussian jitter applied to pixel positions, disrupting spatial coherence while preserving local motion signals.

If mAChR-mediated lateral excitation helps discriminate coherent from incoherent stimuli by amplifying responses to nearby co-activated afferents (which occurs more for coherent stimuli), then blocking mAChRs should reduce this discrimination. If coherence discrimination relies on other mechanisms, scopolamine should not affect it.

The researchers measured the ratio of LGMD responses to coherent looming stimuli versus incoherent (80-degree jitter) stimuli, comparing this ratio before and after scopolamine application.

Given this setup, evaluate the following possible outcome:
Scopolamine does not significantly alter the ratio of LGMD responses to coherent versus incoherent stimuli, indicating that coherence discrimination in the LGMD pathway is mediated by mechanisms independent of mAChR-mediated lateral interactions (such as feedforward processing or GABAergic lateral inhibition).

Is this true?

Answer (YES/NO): NO